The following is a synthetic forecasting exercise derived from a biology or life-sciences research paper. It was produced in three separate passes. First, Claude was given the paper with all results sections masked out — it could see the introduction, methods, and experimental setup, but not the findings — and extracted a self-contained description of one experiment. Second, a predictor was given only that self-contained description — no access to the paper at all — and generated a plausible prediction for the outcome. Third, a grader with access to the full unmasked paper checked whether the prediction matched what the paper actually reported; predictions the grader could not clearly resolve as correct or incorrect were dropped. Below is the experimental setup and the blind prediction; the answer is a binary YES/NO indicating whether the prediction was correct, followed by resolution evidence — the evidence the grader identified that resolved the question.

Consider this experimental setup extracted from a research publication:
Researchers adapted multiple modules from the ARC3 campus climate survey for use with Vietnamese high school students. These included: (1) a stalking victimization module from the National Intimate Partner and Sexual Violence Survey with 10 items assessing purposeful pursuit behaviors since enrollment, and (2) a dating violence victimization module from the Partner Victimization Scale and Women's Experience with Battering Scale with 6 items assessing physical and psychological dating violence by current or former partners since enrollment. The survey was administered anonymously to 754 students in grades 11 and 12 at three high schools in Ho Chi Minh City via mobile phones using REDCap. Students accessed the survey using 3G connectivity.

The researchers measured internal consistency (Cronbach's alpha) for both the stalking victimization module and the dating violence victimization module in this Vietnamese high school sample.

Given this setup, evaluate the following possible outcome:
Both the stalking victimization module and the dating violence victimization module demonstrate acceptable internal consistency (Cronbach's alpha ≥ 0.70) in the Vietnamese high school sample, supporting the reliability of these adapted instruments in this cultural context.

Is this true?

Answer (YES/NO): YES